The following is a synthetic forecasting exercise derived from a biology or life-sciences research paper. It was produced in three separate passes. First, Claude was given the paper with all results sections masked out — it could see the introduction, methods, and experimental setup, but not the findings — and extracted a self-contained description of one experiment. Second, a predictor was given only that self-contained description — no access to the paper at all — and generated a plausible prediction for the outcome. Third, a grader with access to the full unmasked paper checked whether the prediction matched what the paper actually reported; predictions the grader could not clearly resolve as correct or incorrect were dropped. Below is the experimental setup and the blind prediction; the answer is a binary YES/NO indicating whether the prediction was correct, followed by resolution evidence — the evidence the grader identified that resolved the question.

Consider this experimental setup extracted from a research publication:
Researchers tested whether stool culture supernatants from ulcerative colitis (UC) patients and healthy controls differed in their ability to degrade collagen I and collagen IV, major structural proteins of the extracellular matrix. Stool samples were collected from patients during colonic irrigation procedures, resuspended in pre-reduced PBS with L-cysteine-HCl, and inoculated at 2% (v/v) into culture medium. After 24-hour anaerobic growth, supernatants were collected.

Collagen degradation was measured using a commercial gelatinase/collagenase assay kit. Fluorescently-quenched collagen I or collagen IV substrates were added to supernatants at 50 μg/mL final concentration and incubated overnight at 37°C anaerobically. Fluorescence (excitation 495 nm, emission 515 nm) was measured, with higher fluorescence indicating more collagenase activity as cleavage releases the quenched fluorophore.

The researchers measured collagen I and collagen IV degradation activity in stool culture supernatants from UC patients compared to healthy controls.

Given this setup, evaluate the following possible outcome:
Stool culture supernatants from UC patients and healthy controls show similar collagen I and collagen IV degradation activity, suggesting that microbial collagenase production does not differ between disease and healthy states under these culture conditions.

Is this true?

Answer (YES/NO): NO